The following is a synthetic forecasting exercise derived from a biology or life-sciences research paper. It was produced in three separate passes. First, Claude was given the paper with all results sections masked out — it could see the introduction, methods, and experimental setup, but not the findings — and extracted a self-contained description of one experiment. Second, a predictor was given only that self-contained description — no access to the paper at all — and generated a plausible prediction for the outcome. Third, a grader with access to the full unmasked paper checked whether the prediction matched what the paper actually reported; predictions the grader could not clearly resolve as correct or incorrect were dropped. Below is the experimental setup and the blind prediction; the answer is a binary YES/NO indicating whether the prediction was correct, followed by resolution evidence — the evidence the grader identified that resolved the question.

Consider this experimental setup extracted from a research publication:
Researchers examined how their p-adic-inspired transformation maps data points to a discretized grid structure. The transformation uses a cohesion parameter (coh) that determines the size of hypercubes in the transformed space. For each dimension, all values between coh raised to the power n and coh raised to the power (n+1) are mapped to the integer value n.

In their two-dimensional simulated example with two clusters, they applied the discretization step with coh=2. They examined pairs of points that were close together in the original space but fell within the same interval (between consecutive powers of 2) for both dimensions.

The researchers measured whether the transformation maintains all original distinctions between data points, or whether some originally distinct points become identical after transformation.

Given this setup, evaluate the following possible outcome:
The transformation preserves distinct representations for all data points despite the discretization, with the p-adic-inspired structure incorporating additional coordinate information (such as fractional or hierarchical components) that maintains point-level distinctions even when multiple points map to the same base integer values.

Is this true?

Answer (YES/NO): NO